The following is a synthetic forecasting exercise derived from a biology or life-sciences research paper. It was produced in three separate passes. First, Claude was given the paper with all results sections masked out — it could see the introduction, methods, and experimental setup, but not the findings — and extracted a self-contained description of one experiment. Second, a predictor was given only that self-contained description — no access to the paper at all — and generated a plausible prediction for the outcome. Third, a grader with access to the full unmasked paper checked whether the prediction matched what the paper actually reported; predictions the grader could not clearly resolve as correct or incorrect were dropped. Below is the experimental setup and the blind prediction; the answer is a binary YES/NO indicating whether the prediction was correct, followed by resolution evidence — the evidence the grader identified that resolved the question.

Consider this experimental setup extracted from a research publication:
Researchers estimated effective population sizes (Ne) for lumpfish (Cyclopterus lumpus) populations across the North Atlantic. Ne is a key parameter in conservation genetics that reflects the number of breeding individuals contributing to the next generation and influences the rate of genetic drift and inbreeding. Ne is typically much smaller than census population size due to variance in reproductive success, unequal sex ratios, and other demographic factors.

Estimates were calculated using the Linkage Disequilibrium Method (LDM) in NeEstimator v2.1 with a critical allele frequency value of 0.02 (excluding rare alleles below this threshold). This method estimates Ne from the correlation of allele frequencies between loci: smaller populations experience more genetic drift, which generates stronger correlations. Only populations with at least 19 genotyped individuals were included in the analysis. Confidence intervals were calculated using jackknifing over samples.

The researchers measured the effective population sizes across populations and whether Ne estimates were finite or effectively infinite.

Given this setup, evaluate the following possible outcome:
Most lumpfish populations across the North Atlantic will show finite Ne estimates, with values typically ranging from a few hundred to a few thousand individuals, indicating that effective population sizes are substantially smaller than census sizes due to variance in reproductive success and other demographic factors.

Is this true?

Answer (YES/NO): NO